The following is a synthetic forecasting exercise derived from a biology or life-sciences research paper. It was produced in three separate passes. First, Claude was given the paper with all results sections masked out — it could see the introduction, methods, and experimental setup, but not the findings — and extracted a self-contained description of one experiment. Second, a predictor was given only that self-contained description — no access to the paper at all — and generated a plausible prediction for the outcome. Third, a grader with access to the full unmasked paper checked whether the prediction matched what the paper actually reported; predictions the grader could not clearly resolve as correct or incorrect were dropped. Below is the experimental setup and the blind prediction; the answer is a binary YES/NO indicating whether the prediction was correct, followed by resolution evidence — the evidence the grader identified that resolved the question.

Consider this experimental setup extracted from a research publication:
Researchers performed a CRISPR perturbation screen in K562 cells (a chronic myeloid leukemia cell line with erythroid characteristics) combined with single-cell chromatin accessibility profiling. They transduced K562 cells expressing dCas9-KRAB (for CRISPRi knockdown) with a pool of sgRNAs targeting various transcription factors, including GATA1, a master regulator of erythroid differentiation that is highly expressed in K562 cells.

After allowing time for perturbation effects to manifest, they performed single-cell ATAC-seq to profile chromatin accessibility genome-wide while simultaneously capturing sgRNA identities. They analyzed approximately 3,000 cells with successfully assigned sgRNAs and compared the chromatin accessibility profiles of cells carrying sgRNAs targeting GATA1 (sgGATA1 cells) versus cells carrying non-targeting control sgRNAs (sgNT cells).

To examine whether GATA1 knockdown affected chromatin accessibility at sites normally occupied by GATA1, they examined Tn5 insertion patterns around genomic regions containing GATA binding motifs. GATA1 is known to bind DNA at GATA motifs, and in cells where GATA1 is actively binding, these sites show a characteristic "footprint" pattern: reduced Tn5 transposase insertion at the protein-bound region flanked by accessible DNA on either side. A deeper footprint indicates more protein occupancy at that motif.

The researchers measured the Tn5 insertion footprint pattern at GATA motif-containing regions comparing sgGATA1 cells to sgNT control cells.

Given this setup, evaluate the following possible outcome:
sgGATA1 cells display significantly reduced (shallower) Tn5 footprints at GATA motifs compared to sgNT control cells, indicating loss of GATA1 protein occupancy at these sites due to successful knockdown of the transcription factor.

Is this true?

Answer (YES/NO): YES